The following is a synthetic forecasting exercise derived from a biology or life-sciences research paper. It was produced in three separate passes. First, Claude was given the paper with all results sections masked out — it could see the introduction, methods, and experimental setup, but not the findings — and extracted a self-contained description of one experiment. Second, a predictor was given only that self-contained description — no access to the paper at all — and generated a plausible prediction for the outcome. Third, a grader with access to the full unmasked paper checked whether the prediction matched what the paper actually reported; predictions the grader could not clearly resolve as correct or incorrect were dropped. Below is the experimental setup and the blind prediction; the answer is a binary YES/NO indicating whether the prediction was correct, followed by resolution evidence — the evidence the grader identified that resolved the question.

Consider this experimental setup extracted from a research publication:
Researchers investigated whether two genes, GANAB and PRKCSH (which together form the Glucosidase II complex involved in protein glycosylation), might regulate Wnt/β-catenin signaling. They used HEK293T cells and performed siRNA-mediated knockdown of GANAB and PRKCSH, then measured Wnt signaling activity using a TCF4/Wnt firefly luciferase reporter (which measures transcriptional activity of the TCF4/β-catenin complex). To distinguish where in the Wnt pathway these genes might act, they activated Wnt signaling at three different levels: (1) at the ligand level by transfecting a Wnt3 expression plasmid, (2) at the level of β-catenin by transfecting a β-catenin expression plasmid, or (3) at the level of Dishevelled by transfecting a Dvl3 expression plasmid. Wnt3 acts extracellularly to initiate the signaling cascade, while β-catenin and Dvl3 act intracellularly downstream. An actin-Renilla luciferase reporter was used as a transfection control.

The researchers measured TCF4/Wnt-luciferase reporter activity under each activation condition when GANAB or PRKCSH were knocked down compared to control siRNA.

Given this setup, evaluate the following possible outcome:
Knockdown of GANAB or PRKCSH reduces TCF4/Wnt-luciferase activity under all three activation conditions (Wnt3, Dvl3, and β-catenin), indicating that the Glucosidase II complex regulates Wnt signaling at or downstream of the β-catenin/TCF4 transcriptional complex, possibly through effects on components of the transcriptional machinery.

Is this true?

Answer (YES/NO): NO